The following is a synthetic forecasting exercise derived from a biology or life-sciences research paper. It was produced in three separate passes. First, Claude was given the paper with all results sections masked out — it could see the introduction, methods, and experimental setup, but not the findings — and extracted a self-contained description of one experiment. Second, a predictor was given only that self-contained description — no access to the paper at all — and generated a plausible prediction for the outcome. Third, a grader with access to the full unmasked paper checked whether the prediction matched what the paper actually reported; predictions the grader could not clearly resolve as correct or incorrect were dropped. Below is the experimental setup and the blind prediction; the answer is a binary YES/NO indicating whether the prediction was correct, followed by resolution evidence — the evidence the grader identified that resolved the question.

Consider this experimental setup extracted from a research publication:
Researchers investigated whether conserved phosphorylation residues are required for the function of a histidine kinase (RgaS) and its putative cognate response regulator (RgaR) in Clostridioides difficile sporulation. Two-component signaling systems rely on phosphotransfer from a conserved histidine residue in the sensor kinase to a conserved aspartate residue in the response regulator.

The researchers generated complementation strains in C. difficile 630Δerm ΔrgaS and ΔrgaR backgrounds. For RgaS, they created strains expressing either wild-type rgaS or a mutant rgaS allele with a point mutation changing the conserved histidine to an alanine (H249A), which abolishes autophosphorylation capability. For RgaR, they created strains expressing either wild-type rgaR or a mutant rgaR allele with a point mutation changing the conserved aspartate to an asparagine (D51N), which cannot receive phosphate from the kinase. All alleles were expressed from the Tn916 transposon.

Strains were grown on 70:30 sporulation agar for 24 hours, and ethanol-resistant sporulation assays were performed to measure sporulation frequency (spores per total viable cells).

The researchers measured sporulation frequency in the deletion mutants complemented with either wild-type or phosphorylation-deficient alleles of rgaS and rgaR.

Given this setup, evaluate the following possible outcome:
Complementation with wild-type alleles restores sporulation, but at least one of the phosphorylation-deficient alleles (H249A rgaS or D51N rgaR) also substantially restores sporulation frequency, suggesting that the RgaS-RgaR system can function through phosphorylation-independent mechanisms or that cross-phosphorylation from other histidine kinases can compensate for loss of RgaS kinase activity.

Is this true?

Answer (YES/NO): NO